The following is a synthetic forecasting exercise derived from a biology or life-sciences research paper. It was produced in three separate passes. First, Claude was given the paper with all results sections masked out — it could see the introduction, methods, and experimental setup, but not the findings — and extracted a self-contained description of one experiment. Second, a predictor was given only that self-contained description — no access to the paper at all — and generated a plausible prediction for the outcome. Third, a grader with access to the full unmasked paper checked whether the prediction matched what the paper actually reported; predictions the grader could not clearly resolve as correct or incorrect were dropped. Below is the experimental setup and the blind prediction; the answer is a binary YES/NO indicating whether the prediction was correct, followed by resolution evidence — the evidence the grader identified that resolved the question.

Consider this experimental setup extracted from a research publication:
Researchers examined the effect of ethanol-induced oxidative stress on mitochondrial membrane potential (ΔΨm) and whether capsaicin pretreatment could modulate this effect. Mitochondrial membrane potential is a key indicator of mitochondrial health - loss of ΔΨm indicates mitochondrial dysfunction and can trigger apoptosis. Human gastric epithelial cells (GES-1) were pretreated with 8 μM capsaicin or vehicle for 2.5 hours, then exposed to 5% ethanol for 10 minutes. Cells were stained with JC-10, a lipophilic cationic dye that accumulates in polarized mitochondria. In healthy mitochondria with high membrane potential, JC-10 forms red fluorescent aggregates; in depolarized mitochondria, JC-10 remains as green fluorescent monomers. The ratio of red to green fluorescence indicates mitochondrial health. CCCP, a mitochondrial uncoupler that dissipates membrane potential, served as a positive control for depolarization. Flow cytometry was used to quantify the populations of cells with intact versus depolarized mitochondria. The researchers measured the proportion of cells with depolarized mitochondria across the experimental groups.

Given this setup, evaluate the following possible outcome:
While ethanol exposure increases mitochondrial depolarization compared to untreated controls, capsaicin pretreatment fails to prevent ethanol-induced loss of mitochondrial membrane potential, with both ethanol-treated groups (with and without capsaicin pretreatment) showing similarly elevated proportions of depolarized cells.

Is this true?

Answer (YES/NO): NO